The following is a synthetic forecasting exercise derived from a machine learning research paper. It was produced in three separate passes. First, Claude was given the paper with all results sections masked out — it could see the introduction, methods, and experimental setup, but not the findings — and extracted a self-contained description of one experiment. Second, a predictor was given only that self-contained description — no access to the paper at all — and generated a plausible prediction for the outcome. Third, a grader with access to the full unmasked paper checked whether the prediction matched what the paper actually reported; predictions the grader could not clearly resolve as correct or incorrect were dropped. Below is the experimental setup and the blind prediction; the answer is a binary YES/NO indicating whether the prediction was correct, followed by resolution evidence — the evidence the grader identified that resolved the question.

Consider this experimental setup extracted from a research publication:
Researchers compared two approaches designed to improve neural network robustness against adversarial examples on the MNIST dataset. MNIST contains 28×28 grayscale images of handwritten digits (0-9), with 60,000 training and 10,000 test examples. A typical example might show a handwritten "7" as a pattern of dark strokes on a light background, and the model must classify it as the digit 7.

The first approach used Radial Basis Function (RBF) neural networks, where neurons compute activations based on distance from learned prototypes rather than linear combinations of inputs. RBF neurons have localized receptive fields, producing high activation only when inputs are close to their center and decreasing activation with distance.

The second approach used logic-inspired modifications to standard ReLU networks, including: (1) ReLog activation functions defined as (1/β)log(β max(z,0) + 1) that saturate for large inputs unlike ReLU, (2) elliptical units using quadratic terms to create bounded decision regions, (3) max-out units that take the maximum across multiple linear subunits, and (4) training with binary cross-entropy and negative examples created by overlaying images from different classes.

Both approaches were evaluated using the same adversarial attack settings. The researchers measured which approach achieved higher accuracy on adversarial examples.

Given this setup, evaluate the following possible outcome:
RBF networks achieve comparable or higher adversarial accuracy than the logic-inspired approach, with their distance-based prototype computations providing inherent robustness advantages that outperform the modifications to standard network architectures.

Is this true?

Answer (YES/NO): YES